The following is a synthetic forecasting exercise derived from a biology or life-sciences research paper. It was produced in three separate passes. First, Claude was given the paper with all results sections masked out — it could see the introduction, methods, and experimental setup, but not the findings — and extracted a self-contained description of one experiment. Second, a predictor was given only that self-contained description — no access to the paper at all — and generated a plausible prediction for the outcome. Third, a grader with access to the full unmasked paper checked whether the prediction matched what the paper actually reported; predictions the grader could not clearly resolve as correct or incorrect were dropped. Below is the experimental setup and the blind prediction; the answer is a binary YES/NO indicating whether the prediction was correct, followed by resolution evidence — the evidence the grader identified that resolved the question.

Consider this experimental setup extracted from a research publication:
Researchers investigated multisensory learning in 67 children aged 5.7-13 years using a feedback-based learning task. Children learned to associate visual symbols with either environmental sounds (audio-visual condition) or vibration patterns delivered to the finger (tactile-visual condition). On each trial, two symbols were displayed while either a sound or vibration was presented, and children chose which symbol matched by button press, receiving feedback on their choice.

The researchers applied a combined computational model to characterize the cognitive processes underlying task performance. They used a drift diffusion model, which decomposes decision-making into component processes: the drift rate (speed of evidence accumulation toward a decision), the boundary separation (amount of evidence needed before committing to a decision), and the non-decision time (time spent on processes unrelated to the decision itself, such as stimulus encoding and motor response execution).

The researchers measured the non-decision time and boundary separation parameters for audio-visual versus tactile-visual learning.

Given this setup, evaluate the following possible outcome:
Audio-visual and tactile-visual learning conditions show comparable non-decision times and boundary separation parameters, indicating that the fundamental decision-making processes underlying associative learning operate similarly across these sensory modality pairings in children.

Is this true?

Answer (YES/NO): NO